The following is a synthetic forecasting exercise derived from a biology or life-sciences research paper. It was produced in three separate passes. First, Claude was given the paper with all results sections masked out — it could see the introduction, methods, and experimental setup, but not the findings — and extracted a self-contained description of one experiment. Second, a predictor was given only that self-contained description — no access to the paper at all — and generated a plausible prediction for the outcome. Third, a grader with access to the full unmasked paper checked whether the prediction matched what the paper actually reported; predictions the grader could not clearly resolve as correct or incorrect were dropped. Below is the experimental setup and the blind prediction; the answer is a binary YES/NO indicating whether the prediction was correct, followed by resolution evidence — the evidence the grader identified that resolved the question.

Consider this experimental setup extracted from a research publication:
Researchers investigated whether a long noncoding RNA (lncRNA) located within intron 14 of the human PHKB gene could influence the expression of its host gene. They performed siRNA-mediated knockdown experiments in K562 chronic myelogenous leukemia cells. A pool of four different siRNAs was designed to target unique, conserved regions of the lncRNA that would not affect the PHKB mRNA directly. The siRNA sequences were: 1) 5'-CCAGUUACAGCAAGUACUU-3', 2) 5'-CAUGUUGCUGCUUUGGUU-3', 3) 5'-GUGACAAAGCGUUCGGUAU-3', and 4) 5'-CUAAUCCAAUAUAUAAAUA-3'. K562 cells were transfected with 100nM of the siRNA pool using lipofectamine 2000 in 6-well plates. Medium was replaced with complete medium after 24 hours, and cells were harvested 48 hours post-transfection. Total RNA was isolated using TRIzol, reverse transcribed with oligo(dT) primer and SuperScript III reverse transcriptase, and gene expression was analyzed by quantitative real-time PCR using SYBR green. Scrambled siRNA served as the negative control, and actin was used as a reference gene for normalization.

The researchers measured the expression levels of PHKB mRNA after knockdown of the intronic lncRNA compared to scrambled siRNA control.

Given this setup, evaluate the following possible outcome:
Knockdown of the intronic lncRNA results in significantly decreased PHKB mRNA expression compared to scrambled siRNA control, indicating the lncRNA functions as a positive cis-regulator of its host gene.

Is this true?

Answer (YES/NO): YES